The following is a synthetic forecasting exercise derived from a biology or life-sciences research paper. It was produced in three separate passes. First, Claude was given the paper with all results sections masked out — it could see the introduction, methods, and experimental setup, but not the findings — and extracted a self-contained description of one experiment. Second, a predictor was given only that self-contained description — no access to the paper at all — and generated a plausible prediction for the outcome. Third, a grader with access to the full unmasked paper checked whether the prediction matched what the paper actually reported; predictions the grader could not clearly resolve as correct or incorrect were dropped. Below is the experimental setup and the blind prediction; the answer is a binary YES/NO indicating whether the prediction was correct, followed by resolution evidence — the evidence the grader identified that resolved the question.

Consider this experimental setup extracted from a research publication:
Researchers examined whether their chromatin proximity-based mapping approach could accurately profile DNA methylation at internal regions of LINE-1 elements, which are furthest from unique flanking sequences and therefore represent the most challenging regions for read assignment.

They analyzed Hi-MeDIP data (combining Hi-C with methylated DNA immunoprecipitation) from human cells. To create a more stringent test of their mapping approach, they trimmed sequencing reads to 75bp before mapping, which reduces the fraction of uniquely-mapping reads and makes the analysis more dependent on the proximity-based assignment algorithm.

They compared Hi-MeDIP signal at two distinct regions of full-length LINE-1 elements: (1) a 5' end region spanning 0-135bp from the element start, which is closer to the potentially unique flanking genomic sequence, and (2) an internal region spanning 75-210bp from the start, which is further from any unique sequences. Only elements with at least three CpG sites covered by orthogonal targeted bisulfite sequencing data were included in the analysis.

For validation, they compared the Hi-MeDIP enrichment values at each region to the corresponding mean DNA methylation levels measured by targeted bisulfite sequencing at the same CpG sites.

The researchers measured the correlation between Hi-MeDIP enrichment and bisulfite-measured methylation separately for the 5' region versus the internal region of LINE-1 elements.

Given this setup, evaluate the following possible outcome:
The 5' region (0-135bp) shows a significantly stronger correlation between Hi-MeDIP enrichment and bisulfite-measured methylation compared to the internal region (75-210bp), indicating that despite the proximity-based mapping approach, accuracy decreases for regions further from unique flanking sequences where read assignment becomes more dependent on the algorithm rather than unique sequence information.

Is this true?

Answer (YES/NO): NO